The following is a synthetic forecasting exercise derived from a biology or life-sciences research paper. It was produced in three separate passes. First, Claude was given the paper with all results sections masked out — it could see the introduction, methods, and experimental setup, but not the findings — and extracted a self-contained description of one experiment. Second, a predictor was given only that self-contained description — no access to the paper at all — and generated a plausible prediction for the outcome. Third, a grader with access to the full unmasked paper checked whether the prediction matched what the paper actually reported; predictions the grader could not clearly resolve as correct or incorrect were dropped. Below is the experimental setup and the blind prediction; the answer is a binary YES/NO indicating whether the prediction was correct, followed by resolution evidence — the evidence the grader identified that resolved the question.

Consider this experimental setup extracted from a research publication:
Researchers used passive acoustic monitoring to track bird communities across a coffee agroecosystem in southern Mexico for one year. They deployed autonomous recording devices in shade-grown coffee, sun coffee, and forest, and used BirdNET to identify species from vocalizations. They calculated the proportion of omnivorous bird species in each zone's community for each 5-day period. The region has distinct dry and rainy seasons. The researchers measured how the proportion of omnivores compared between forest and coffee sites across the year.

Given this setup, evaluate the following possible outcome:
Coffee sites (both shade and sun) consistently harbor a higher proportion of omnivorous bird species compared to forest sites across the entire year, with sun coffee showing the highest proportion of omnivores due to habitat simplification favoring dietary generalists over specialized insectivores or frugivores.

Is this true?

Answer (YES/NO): NO